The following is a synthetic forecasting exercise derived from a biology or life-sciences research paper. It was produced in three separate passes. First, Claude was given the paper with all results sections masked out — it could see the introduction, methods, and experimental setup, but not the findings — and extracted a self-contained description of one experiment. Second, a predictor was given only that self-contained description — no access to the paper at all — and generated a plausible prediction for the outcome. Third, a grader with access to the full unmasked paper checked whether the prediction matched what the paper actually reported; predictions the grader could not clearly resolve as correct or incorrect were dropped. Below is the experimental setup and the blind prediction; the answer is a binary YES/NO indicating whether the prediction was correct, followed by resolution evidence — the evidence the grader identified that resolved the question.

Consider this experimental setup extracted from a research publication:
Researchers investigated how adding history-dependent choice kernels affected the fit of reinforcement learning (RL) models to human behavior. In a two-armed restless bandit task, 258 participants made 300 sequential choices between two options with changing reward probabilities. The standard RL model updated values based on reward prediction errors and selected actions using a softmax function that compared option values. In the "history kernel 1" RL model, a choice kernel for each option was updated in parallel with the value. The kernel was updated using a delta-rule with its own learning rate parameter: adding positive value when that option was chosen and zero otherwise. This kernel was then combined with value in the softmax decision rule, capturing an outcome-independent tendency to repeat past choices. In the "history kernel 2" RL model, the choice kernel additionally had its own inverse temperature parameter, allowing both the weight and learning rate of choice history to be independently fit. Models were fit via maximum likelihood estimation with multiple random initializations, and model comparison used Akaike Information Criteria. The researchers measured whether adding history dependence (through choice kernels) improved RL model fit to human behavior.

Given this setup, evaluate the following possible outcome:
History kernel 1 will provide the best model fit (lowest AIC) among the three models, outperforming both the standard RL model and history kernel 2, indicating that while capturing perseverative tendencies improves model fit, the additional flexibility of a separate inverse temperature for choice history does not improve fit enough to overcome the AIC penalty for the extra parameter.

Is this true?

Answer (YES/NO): NO